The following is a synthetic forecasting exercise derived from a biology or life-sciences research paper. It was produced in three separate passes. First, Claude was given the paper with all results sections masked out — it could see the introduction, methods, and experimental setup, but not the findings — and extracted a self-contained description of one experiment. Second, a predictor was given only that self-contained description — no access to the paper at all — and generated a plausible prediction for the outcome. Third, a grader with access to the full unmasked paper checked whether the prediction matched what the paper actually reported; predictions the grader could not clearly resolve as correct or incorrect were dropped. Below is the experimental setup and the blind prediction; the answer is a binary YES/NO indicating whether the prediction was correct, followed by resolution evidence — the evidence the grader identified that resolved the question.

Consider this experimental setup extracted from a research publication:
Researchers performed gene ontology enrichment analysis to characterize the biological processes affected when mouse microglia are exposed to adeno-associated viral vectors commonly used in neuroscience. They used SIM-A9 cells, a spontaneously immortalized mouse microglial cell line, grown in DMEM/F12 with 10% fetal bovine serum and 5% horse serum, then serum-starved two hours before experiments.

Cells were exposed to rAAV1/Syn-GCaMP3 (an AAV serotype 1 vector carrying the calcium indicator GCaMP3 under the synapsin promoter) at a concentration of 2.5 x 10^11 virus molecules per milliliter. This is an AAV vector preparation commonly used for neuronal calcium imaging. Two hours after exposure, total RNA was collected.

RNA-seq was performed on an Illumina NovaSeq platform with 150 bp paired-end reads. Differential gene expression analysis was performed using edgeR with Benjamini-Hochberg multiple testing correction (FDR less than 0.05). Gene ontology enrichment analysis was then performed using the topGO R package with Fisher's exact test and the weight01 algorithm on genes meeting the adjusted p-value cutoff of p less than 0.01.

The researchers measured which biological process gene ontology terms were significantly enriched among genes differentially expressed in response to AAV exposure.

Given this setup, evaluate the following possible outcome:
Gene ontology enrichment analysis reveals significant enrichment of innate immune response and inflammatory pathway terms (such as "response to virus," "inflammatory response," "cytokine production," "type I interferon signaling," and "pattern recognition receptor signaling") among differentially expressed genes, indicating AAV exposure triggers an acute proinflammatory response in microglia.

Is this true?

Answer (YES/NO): NO